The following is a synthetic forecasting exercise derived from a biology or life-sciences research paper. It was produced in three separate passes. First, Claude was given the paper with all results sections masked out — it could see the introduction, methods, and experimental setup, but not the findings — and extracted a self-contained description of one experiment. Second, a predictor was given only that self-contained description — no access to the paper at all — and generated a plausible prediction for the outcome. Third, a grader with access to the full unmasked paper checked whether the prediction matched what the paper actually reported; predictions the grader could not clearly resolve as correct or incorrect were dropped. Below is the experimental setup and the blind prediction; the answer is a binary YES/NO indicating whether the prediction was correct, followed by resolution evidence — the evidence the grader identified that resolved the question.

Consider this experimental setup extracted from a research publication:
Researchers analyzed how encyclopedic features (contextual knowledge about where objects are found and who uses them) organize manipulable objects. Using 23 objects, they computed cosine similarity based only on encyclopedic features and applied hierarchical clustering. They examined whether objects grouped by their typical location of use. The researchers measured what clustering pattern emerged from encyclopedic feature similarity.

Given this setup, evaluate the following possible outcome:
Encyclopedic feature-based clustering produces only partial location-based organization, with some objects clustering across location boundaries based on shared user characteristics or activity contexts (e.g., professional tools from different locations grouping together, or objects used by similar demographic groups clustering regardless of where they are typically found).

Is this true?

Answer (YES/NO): NO